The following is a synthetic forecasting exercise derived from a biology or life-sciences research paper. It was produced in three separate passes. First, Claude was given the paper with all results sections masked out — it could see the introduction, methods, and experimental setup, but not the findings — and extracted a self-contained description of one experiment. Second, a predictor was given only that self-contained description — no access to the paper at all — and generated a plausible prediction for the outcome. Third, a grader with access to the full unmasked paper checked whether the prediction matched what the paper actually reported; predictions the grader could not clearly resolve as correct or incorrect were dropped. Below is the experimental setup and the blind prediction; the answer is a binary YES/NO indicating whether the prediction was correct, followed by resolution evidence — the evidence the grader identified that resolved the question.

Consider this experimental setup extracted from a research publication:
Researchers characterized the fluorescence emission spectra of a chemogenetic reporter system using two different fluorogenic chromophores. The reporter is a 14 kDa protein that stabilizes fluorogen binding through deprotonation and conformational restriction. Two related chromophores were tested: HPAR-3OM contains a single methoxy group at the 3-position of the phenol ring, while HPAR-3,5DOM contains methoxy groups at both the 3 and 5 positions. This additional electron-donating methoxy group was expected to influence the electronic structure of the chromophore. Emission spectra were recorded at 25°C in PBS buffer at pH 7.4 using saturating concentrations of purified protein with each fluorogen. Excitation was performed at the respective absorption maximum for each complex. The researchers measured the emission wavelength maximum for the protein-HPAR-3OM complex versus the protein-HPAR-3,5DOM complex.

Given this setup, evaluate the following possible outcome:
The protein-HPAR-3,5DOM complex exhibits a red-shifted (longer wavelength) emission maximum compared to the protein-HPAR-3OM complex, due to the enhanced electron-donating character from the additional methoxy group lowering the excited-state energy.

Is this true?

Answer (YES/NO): YES